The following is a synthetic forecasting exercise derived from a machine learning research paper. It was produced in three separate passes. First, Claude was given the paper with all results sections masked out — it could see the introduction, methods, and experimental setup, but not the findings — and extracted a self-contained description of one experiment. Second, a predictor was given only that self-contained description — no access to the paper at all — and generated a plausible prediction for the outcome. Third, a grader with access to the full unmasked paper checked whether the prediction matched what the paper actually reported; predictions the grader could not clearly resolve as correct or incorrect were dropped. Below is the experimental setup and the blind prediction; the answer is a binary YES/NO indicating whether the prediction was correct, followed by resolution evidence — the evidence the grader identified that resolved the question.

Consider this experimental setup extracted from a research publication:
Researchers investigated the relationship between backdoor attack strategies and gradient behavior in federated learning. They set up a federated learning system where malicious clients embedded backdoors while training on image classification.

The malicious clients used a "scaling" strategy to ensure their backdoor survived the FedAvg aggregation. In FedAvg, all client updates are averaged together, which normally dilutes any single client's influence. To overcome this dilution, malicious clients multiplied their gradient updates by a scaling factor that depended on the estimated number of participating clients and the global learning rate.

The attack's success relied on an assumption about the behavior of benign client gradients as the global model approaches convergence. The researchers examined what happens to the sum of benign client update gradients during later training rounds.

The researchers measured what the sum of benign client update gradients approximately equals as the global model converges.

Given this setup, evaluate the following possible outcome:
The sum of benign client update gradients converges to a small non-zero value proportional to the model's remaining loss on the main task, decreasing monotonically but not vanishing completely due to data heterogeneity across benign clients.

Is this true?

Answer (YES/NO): NO